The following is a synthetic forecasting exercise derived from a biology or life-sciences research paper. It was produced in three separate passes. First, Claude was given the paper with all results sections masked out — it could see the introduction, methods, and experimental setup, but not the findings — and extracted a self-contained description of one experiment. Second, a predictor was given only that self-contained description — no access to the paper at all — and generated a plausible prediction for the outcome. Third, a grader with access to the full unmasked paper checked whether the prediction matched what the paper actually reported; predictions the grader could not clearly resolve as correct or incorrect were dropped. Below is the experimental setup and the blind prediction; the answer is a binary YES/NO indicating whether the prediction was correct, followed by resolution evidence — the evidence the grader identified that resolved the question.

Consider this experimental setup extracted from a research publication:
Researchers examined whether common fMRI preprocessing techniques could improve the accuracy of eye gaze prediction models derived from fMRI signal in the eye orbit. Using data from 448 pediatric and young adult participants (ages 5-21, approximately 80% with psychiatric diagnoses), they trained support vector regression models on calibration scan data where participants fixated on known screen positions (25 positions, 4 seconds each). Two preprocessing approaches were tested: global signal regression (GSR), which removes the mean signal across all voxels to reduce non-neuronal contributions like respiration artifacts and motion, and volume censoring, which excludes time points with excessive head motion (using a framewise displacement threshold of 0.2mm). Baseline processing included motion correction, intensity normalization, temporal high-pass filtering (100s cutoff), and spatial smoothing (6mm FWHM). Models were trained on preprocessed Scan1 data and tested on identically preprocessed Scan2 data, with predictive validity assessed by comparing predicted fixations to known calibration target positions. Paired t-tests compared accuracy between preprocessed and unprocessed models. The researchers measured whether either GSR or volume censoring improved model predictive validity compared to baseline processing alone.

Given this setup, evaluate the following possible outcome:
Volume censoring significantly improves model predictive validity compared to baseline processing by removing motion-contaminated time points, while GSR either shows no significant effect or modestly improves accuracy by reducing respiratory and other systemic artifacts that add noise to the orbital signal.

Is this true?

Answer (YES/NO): NO